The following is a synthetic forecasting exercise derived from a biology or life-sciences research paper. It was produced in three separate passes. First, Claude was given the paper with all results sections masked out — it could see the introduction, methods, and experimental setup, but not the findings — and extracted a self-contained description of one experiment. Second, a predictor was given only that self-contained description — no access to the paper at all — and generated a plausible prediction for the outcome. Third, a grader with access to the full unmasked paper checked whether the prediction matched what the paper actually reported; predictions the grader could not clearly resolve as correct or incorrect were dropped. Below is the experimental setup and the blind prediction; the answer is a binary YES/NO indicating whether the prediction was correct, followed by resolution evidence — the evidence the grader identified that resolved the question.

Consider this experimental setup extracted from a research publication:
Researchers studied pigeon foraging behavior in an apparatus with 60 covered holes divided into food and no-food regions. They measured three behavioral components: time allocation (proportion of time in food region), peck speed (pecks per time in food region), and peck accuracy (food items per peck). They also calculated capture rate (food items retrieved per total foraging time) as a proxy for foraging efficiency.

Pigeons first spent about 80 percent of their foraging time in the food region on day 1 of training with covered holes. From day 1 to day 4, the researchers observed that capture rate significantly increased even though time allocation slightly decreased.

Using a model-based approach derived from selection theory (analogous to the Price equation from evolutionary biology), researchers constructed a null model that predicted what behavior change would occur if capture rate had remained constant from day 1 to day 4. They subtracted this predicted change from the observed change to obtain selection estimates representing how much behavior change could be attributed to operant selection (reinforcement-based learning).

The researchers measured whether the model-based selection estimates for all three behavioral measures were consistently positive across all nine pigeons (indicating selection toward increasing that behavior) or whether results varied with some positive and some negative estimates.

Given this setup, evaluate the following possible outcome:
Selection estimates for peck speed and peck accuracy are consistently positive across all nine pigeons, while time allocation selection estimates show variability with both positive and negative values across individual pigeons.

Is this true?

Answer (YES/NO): NO